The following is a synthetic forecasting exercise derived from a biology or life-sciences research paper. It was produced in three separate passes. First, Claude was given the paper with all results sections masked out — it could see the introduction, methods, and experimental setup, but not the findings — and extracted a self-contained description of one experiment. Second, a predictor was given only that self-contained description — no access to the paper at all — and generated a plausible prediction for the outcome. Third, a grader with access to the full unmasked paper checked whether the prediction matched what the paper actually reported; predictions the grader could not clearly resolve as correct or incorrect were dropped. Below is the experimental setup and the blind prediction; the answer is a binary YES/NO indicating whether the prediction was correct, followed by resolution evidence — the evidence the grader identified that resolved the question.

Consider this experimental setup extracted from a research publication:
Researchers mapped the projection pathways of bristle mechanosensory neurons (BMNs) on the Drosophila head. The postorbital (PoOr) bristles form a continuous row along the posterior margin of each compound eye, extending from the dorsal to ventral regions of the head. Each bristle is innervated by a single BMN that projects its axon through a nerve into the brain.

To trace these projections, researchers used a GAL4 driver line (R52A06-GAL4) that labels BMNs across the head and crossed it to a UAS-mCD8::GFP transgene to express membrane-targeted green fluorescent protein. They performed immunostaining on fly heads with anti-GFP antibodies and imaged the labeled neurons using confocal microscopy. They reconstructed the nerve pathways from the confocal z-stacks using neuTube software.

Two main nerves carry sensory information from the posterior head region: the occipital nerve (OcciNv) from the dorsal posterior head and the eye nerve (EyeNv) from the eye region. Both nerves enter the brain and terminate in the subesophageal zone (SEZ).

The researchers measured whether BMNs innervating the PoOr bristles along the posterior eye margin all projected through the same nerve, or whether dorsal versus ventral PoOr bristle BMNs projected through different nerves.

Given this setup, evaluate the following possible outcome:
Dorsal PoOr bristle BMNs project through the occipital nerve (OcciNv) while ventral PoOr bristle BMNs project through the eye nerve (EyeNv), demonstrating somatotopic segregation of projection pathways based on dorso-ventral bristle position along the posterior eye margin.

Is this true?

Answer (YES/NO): YES